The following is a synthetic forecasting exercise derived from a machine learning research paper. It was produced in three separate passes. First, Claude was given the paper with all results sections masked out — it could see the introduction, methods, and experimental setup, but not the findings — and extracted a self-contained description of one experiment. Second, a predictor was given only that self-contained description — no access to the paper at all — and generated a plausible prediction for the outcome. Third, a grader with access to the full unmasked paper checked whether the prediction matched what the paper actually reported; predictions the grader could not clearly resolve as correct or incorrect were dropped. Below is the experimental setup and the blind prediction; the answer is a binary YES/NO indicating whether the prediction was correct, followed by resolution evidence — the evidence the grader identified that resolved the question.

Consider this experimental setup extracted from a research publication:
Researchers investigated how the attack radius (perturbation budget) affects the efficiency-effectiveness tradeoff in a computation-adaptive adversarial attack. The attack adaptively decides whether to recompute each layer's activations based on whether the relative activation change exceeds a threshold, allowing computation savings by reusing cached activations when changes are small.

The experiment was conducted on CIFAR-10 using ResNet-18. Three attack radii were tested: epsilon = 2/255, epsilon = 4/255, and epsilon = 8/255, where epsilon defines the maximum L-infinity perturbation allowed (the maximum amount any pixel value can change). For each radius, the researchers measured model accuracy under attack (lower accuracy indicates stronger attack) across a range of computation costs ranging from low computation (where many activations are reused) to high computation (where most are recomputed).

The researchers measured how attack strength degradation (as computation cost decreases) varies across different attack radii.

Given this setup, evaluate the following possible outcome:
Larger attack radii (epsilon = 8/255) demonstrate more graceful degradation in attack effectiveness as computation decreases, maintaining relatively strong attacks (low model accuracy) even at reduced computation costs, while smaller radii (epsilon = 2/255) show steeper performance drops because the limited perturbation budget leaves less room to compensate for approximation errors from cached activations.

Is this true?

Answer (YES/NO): NO